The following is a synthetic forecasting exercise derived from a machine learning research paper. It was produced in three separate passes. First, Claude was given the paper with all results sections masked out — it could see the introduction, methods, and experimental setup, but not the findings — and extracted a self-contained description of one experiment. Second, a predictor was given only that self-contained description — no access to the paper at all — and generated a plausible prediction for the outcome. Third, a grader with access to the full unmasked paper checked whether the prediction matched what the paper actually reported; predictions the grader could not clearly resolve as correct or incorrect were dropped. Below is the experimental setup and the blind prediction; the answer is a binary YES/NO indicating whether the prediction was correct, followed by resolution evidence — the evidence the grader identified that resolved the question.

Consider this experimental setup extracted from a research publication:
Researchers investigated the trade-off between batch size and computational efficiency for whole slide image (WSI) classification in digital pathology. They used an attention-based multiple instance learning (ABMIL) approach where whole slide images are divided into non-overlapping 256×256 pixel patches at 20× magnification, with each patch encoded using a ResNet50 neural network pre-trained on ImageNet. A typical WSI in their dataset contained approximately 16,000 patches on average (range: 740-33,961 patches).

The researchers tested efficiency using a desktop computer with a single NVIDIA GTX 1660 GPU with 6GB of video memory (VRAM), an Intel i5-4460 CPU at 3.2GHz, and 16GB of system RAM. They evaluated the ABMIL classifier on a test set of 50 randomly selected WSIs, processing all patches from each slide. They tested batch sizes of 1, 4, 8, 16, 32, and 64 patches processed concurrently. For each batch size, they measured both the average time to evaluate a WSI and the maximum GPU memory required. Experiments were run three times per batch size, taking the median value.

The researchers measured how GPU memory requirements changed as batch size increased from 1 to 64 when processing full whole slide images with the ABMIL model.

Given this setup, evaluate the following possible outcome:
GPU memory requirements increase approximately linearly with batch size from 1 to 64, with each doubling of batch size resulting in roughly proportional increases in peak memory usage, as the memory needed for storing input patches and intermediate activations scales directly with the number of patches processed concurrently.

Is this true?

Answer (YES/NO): NO